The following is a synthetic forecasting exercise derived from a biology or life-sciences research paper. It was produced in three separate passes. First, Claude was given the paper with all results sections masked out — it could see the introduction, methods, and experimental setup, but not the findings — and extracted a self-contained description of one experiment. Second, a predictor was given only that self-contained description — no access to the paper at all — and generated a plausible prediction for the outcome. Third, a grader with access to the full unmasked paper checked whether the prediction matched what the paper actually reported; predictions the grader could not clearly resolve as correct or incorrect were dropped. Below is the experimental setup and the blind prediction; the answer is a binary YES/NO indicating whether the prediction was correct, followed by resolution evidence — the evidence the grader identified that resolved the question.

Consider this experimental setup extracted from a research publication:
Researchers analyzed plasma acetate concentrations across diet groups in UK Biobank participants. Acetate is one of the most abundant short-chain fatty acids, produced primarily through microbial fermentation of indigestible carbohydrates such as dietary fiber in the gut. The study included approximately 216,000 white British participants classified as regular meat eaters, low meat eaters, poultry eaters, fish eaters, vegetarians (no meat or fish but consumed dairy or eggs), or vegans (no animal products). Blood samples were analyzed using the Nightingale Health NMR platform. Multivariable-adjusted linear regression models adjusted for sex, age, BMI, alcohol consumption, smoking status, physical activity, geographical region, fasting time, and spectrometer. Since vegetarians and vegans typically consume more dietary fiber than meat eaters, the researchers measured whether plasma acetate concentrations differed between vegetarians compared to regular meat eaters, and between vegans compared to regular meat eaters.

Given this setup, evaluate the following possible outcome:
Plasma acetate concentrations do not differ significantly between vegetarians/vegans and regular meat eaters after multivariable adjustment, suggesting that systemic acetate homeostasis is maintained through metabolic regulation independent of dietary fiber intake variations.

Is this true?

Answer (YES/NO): NO